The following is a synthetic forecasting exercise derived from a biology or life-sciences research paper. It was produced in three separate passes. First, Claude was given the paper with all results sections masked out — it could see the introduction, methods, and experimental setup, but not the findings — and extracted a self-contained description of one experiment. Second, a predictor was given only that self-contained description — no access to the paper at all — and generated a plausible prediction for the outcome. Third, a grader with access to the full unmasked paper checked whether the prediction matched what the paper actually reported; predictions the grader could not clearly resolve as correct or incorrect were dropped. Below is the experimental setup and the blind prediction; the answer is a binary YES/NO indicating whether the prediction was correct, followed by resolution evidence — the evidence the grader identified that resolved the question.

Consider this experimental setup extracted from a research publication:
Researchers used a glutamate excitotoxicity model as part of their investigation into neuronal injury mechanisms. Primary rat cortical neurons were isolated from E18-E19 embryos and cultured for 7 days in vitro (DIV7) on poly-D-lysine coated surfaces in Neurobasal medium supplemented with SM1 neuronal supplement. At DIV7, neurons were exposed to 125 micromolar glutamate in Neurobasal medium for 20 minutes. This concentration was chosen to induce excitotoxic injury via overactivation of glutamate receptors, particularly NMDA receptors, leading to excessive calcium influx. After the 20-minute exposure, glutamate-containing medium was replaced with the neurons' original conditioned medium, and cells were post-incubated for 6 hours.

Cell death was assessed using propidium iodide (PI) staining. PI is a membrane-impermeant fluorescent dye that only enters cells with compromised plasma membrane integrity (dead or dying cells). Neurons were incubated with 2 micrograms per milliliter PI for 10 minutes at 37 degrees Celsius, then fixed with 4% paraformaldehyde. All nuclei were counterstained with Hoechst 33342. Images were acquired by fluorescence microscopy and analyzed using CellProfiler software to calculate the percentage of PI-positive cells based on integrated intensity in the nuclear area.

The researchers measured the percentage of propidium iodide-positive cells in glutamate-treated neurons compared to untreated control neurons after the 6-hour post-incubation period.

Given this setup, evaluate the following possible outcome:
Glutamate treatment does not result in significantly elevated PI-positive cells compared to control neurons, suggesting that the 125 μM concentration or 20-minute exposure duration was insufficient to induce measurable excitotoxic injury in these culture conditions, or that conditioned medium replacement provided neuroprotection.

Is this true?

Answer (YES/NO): NO